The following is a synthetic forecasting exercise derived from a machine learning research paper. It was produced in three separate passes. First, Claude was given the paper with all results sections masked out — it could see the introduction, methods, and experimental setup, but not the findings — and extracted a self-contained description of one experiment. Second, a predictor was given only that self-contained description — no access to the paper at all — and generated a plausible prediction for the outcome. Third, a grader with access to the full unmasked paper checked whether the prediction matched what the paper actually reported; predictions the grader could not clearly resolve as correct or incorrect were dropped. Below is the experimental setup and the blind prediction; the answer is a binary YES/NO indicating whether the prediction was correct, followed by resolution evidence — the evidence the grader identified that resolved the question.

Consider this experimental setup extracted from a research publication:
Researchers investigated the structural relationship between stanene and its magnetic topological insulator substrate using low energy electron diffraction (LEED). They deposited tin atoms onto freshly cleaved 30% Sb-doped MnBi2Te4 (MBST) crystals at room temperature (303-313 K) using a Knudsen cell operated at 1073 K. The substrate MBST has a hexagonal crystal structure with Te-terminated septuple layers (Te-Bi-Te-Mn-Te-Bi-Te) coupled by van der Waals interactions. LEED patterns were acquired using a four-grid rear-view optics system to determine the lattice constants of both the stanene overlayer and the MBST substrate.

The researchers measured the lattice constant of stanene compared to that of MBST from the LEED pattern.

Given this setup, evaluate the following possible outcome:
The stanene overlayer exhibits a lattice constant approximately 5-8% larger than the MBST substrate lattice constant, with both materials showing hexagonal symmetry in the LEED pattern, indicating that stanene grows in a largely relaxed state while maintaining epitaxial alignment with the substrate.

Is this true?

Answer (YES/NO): NO